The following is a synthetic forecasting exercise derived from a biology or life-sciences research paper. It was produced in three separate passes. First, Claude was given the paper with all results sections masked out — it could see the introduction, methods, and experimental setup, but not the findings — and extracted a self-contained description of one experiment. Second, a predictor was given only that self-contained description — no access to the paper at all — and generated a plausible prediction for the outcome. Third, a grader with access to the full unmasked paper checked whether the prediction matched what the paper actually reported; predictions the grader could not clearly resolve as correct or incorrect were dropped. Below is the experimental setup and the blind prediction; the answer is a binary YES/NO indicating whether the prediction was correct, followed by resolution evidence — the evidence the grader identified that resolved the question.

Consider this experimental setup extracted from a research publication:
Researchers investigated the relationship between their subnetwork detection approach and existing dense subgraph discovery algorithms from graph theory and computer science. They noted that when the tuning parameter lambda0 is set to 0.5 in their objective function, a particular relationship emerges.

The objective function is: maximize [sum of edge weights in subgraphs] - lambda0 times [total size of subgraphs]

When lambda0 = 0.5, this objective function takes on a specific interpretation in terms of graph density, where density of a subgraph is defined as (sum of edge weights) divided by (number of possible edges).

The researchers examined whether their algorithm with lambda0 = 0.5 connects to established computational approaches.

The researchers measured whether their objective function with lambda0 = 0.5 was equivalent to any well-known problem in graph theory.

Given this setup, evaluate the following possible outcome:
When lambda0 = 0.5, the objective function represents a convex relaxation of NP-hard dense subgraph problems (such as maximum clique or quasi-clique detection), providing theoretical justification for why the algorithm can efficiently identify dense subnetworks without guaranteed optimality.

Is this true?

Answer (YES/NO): NO